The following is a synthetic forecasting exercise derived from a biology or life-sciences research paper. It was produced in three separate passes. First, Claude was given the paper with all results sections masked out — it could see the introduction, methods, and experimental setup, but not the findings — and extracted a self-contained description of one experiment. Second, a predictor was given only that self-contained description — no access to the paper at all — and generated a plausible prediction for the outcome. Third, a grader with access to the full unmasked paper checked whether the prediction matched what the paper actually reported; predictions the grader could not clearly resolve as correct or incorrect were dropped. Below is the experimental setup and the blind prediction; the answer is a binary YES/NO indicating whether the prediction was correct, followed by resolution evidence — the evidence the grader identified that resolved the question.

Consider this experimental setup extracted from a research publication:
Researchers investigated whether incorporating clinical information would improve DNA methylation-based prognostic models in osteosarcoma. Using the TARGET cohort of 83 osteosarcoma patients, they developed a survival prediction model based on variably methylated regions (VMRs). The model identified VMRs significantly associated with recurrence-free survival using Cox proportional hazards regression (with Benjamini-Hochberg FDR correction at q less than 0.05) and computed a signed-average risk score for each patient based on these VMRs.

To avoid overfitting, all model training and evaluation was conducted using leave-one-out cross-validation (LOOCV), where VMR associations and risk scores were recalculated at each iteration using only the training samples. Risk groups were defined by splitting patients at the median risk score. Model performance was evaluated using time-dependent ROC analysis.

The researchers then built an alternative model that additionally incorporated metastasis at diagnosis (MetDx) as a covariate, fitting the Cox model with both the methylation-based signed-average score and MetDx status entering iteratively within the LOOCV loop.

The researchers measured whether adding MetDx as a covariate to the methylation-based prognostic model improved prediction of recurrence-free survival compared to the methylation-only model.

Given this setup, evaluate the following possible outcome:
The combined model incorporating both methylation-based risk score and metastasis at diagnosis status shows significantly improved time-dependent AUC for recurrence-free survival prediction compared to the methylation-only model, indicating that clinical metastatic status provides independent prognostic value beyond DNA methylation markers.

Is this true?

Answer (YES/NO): YES